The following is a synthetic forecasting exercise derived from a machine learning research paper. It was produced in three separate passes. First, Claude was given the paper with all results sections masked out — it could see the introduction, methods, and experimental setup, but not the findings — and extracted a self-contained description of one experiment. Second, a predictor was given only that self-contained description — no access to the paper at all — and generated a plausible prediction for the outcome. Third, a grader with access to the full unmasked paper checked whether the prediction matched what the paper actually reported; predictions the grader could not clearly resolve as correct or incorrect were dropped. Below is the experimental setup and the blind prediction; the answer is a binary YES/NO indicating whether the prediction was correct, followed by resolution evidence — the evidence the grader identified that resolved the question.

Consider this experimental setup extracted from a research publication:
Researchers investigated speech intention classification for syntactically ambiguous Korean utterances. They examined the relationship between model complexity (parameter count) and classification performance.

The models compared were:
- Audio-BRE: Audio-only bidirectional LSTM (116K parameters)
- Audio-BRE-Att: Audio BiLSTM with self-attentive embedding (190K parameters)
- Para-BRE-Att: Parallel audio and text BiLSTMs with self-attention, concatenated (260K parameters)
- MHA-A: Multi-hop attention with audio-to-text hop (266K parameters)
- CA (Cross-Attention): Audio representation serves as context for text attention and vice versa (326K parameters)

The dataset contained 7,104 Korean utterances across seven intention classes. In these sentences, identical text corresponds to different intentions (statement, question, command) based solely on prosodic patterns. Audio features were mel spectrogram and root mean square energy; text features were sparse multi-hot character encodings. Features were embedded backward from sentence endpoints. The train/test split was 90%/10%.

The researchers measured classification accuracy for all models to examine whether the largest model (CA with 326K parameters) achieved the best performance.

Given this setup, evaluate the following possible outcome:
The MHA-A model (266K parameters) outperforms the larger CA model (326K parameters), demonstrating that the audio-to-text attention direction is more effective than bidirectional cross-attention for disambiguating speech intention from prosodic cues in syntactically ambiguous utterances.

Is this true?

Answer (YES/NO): YES